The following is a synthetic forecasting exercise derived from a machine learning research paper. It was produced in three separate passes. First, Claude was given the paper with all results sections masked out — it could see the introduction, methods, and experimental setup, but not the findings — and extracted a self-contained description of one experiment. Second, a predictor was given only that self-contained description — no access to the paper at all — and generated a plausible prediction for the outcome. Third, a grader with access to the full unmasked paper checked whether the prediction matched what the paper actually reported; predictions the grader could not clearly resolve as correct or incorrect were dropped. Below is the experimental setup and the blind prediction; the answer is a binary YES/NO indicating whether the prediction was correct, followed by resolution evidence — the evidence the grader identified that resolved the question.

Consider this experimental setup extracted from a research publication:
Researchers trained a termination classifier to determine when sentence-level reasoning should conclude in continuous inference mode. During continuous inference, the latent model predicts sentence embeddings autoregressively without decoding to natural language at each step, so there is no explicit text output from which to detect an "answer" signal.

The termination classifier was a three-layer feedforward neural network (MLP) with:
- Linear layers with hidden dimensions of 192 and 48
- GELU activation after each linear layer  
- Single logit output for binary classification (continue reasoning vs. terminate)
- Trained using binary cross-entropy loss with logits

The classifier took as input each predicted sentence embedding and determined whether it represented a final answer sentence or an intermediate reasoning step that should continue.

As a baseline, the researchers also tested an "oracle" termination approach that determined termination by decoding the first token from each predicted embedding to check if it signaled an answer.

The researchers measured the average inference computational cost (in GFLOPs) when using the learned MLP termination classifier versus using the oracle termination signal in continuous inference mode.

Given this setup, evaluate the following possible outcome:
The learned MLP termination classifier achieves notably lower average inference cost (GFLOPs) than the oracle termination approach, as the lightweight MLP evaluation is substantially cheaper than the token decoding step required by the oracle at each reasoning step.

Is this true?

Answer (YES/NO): YES